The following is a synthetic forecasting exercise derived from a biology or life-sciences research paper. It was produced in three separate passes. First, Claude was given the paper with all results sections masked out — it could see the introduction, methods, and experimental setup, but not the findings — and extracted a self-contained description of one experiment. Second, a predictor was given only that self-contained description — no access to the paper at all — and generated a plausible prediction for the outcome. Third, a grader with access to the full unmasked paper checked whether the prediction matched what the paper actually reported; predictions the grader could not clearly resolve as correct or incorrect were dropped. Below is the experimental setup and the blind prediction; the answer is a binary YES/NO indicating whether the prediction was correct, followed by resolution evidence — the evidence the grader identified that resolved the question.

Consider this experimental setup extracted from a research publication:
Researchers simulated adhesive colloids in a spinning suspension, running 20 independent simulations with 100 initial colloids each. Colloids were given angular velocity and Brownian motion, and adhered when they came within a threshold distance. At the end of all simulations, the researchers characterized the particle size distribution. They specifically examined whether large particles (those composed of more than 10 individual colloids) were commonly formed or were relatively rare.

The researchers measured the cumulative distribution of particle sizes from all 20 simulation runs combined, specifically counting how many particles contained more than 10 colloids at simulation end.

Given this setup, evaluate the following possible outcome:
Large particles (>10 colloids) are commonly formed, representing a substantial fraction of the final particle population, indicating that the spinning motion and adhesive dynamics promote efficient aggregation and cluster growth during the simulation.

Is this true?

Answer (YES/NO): NO